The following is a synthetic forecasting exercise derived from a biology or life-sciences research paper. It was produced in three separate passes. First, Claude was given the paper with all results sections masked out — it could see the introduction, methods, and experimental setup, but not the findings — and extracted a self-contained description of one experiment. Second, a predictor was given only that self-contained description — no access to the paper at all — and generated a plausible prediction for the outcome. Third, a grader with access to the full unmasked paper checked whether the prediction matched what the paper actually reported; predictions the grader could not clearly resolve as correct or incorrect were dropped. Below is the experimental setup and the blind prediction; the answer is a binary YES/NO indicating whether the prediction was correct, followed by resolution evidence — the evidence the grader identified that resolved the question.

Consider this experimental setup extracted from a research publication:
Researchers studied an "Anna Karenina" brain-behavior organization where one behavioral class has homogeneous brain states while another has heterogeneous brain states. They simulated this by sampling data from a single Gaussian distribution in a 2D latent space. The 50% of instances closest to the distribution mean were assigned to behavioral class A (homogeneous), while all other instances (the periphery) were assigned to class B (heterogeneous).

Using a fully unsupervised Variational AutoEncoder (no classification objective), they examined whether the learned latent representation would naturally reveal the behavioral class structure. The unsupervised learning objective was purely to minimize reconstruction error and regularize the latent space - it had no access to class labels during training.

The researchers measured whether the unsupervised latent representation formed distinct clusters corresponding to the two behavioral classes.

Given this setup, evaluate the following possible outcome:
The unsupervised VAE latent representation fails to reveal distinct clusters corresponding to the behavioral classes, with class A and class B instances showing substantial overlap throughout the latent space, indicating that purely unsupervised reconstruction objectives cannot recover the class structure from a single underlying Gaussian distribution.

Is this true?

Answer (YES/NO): NO